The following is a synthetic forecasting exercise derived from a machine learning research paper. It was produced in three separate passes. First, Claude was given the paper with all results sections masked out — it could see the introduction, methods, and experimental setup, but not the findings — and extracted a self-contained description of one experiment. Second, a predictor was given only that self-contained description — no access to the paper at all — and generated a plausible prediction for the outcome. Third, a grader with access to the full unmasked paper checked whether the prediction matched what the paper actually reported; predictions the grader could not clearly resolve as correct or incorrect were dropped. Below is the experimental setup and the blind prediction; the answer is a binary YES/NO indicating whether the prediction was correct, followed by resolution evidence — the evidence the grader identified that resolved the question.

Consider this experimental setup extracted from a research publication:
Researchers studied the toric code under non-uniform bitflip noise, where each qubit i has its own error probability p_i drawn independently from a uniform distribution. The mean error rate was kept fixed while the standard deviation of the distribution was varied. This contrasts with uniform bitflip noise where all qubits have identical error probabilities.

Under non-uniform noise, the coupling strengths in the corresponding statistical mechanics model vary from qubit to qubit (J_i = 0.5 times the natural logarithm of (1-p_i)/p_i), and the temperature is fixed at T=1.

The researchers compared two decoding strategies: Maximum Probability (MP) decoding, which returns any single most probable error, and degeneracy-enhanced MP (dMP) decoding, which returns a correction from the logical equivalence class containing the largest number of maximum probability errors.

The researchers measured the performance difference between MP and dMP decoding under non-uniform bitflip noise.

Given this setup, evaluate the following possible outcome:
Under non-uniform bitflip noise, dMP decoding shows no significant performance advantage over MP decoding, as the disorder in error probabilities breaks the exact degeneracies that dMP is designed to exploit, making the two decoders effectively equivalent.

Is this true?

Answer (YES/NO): YES